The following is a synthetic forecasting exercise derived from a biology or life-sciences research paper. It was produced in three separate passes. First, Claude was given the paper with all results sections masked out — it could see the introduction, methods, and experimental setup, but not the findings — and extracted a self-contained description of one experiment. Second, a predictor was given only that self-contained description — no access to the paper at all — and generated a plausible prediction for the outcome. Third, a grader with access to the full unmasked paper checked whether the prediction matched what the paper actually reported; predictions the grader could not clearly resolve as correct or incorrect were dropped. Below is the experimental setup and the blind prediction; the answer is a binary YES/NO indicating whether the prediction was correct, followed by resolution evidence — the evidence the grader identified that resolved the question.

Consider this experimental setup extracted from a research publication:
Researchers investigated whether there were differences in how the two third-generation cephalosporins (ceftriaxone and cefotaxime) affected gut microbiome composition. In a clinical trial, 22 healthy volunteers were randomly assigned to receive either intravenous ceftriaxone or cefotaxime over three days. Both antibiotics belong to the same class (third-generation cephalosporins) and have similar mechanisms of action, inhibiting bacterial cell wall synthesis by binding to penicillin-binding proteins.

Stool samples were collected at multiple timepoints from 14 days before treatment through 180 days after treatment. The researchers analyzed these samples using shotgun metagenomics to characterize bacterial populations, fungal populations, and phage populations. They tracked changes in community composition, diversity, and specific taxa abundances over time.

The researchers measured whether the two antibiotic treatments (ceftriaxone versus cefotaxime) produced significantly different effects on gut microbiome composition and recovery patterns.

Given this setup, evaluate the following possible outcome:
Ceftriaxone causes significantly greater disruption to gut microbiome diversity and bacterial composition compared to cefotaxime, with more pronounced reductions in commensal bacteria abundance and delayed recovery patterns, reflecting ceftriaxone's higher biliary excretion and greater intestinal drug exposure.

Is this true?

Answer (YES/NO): NO